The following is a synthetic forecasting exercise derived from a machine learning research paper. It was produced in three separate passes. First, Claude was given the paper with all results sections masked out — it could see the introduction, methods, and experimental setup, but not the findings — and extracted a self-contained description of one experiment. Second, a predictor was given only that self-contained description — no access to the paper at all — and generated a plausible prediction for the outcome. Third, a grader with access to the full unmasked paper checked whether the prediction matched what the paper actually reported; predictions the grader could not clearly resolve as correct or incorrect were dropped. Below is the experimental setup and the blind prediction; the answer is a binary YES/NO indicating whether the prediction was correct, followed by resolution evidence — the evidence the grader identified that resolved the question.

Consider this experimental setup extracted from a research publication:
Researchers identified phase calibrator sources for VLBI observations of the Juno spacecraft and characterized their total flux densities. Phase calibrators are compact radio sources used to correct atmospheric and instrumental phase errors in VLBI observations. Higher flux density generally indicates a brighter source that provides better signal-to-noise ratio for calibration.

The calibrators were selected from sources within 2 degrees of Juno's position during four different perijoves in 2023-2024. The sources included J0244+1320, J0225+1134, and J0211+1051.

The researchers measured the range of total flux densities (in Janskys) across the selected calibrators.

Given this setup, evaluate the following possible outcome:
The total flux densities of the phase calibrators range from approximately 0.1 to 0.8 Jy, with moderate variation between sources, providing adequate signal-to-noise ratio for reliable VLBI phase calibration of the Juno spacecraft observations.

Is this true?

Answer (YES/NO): NO